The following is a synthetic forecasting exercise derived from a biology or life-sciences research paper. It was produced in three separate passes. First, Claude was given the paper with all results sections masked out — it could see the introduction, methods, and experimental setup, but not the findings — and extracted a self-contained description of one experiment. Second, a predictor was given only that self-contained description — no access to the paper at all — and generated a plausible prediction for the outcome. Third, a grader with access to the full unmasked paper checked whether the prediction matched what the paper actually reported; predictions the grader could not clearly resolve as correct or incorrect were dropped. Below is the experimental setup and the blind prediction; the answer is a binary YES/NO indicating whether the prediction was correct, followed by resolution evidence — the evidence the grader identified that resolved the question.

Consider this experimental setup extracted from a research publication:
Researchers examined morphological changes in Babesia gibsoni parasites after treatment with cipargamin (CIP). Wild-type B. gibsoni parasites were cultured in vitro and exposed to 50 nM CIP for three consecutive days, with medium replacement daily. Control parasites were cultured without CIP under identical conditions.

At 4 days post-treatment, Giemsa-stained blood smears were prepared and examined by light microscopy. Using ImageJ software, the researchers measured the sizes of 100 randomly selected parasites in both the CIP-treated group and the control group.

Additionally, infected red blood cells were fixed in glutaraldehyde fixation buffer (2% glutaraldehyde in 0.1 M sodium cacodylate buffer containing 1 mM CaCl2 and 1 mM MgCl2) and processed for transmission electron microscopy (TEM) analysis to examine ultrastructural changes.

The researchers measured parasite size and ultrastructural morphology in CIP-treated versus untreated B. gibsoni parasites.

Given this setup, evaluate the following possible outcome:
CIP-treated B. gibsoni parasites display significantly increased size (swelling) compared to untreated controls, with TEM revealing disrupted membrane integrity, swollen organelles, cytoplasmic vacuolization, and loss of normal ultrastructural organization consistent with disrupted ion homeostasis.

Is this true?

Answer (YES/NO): NO